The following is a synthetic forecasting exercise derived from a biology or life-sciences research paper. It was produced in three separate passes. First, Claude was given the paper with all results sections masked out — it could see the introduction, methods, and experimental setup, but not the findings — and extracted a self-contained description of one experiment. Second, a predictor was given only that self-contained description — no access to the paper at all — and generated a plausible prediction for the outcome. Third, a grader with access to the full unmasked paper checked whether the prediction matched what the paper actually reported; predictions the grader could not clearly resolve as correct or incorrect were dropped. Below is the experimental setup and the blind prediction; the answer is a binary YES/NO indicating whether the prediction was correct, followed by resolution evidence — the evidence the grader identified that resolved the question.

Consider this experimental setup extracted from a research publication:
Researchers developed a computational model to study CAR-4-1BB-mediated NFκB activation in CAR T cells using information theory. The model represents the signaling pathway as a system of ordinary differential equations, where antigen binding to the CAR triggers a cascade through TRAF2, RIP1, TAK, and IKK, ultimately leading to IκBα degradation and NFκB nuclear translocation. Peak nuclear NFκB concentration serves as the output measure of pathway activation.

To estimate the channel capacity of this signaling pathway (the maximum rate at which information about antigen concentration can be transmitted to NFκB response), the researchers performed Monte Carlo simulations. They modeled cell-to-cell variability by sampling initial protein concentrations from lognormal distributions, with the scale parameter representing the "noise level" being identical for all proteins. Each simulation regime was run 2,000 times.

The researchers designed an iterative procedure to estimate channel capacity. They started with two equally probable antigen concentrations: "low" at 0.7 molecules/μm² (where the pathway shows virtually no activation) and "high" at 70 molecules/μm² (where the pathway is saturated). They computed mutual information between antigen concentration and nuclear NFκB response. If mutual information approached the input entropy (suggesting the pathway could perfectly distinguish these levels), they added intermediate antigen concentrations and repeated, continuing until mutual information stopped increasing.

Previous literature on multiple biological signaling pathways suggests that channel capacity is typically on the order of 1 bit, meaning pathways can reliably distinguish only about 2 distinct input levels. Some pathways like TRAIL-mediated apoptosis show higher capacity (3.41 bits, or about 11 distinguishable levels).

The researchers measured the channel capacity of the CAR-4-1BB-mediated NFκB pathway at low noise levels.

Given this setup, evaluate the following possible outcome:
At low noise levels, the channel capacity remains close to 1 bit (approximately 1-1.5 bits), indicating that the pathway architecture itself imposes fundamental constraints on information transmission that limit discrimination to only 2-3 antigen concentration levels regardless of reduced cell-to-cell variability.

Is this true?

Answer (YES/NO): YES